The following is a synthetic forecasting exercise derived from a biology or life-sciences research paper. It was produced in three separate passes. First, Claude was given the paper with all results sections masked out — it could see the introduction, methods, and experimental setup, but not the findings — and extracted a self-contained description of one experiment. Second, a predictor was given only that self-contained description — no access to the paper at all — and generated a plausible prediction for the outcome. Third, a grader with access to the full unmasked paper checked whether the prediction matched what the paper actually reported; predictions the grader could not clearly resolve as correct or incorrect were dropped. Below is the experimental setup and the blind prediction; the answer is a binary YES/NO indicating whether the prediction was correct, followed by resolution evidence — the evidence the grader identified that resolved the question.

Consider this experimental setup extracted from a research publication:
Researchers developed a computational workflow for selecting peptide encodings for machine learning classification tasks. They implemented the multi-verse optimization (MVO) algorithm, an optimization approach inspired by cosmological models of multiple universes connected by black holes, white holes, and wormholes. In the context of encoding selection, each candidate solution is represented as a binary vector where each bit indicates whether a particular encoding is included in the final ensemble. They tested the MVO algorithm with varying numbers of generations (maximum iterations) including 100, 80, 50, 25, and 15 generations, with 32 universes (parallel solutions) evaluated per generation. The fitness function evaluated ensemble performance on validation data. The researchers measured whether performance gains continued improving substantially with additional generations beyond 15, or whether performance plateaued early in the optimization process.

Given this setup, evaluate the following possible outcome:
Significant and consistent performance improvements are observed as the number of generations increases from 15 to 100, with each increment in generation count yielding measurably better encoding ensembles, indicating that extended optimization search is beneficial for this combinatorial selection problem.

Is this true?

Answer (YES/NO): NO